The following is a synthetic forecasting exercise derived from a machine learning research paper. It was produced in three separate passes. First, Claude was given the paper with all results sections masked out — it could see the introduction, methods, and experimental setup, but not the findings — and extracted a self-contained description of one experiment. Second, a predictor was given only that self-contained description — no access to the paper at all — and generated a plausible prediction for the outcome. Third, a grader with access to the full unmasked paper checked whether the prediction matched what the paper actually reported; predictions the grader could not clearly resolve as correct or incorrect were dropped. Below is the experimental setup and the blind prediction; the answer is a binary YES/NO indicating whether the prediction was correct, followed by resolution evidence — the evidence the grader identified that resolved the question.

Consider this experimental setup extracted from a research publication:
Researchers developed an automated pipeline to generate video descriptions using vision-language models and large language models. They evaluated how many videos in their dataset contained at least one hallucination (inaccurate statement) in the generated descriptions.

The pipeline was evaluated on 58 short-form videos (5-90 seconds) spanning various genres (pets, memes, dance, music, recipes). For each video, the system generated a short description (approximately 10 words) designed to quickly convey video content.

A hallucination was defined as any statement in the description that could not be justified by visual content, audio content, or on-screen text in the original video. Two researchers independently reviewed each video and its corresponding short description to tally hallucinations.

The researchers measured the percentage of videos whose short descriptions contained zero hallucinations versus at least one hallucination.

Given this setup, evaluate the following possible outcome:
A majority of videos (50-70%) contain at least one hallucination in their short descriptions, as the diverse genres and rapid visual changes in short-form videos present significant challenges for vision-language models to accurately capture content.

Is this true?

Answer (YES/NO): NO